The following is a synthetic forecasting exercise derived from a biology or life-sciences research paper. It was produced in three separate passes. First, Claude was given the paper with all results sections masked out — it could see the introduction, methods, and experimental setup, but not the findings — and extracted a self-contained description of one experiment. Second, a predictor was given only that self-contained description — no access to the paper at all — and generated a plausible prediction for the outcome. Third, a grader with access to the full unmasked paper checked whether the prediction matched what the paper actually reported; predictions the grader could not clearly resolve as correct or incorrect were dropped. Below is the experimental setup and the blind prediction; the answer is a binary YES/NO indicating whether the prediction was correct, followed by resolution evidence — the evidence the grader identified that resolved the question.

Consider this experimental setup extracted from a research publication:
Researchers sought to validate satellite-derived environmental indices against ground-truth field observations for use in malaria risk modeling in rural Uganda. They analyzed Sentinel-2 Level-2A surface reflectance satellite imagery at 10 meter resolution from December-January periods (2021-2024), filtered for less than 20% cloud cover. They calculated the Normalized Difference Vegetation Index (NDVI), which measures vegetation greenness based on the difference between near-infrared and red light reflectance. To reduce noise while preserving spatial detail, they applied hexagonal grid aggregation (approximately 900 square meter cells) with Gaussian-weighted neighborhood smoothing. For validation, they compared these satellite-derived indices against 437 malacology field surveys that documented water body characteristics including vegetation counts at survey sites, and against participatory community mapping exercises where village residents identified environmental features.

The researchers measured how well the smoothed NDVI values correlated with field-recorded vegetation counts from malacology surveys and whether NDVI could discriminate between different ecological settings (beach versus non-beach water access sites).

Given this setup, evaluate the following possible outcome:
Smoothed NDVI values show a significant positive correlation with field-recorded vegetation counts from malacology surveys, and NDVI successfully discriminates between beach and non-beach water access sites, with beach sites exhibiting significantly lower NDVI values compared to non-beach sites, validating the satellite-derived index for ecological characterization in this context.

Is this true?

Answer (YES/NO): YES